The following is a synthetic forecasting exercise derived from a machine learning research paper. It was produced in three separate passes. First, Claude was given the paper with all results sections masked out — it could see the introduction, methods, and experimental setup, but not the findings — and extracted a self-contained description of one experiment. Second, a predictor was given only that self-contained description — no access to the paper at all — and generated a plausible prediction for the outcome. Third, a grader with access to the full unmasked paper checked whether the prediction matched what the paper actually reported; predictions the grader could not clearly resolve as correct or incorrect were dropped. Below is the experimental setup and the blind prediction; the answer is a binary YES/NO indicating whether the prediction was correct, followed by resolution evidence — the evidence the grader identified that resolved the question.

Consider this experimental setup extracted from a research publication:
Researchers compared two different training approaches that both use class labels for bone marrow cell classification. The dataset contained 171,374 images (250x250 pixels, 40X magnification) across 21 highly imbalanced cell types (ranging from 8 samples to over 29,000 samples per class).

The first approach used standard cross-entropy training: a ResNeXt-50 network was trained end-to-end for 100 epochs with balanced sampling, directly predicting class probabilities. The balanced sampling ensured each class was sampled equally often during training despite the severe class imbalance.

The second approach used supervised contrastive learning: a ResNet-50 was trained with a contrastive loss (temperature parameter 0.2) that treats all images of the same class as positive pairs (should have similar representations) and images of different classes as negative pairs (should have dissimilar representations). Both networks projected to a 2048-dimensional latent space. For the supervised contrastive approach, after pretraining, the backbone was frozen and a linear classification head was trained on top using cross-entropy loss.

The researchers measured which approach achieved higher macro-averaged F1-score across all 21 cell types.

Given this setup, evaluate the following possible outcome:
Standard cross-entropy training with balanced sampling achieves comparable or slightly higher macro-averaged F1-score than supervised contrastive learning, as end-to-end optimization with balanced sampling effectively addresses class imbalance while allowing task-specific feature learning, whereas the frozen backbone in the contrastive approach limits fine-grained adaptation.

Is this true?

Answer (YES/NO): NO